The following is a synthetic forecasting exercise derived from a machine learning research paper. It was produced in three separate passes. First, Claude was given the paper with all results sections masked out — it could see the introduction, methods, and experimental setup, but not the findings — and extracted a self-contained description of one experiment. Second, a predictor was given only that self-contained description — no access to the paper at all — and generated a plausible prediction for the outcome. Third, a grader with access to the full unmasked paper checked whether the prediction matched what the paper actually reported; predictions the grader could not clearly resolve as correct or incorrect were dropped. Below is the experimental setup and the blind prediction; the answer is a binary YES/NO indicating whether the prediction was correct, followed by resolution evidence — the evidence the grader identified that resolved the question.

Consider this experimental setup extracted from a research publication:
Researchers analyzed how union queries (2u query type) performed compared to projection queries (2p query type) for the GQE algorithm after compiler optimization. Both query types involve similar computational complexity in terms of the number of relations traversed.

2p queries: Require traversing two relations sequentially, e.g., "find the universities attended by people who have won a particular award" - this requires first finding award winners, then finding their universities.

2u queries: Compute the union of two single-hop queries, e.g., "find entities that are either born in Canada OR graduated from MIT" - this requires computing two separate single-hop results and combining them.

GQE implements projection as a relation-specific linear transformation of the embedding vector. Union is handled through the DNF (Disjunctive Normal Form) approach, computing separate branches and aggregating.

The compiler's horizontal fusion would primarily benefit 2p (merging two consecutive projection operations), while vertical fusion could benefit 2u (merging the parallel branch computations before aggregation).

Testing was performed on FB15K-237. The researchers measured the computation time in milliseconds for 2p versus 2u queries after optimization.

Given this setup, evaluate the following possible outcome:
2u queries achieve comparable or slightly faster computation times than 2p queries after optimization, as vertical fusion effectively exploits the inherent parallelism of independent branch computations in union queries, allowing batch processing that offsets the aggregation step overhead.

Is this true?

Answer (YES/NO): YES